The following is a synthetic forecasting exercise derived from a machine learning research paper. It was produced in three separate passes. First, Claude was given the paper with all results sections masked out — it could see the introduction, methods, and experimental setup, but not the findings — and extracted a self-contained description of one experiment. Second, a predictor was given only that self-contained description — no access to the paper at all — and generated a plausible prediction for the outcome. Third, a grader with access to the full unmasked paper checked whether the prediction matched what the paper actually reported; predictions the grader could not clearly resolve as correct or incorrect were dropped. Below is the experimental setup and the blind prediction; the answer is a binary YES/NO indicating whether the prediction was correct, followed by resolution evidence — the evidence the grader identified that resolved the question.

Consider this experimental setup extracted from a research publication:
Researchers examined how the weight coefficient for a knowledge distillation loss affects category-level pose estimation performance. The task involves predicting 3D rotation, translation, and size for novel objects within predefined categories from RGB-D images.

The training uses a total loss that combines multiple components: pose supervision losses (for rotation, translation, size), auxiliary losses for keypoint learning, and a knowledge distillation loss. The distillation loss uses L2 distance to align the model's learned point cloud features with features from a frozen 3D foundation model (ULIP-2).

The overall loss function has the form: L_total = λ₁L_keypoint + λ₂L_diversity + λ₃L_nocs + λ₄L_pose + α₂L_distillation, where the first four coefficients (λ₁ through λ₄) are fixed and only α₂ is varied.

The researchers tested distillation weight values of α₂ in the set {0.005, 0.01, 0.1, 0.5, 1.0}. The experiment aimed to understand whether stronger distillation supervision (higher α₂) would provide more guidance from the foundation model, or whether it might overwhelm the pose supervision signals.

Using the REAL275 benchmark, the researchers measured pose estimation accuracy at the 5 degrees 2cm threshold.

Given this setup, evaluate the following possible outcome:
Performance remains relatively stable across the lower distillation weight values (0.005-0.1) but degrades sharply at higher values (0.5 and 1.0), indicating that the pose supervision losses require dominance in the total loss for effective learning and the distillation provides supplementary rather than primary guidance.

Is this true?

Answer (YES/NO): NO